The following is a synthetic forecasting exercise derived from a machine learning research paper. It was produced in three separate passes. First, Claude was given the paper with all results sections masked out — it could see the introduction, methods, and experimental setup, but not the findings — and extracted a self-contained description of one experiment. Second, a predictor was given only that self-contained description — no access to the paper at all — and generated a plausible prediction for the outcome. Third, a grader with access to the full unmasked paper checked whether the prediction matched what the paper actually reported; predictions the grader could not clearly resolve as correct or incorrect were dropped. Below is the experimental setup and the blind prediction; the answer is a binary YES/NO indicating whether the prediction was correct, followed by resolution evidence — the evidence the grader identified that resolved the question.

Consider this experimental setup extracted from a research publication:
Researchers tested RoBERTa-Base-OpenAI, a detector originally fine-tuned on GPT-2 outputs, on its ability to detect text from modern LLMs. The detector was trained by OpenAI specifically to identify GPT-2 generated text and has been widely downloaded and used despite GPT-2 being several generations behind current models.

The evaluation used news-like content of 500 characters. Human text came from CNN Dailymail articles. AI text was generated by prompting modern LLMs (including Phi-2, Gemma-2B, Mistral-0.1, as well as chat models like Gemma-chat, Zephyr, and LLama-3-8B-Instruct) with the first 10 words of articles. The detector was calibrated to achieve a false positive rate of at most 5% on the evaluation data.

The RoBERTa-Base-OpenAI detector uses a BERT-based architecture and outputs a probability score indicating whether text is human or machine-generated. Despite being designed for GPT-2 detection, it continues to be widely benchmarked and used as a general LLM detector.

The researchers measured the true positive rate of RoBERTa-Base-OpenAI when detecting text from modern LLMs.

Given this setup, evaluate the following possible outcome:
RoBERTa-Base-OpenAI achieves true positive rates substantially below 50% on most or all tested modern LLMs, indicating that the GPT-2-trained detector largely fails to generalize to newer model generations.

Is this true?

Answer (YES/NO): NO